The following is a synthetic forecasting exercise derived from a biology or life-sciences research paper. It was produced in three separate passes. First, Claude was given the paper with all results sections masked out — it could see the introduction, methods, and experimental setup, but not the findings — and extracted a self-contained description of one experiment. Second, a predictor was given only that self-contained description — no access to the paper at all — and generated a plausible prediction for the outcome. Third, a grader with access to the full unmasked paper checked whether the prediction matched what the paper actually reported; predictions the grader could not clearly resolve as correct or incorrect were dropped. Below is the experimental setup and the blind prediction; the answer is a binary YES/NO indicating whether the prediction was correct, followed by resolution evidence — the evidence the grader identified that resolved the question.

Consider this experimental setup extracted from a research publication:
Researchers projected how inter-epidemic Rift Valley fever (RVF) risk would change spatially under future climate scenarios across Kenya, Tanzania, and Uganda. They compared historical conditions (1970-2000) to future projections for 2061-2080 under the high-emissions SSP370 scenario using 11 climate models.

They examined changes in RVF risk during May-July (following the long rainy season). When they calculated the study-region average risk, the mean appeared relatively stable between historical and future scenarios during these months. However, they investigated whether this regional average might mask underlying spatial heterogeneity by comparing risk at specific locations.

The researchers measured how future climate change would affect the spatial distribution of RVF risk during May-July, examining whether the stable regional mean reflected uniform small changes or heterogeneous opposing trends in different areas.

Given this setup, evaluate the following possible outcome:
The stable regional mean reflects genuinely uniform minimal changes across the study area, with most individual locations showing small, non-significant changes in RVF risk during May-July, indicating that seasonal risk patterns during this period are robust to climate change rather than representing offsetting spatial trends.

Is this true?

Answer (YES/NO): NO